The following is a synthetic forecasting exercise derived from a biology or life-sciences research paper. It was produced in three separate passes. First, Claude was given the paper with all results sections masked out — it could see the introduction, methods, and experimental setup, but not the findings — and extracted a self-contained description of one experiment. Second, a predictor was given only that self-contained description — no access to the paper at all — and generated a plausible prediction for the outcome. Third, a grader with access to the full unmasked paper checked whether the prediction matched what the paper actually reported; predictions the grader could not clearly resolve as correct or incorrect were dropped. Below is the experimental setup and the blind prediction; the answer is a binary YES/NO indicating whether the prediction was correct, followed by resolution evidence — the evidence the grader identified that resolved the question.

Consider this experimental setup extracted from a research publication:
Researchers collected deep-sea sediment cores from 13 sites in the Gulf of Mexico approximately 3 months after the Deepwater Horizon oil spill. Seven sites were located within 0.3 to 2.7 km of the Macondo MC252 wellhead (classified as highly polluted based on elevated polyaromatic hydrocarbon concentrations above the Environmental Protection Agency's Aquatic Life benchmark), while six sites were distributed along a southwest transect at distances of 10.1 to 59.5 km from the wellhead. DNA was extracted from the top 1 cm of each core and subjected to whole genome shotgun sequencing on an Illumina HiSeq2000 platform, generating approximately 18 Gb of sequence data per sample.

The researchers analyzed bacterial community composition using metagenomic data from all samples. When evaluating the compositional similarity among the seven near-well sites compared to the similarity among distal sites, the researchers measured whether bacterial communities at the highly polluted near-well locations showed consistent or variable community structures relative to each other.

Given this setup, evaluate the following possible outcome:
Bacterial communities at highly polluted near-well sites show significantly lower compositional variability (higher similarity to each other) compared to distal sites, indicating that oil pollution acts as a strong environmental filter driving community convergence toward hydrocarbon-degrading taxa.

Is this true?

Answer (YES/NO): YES